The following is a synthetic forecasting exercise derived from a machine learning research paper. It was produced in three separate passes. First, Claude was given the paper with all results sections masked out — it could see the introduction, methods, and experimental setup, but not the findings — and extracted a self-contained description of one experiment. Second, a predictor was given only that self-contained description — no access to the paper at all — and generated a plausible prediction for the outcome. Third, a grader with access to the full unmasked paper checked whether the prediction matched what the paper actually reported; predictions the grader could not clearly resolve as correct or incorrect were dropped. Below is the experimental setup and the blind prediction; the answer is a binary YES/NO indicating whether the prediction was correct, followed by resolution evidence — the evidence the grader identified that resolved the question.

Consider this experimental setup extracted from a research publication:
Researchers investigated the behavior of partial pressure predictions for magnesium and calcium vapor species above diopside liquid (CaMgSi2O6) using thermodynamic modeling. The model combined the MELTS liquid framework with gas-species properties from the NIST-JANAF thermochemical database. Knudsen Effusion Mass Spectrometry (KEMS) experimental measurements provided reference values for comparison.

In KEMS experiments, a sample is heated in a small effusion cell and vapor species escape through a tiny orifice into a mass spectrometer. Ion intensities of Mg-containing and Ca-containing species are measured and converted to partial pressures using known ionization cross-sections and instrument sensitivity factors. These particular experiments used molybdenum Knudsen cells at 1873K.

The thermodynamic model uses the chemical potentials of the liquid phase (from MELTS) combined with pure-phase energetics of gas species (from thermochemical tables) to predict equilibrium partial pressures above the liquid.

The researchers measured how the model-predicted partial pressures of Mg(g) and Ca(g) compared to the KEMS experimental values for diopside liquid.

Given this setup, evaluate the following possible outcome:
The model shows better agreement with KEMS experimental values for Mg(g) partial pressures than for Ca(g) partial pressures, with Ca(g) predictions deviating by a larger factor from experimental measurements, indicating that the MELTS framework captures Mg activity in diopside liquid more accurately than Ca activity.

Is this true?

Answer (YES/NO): NO